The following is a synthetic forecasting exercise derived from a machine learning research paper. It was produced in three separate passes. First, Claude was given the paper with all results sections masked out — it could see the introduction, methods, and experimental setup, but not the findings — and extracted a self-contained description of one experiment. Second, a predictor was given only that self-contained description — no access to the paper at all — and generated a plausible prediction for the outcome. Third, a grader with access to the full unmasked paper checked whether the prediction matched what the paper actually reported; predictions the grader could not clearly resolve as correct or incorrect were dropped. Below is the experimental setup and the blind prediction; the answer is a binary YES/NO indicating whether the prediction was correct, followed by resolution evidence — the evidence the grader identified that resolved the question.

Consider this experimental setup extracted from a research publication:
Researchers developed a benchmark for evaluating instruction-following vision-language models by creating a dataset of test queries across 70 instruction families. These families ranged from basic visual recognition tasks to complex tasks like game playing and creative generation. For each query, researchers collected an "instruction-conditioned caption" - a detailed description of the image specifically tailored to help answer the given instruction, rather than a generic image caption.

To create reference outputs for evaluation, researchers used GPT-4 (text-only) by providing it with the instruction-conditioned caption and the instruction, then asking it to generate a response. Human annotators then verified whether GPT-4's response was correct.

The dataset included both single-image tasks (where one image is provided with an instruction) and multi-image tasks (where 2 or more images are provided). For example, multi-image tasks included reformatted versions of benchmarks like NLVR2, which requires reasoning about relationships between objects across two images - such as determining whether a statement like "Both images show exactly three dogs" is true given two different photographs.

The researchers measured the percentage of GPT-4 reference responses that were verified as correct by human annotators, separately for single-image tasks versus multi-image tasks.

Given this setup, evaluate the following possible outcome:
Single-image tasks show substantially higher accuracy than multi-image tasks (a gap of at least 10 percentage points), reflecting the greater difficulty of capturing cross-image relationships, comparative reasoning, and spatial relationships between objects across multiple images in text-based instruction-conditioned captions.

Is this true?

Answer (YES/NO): YES